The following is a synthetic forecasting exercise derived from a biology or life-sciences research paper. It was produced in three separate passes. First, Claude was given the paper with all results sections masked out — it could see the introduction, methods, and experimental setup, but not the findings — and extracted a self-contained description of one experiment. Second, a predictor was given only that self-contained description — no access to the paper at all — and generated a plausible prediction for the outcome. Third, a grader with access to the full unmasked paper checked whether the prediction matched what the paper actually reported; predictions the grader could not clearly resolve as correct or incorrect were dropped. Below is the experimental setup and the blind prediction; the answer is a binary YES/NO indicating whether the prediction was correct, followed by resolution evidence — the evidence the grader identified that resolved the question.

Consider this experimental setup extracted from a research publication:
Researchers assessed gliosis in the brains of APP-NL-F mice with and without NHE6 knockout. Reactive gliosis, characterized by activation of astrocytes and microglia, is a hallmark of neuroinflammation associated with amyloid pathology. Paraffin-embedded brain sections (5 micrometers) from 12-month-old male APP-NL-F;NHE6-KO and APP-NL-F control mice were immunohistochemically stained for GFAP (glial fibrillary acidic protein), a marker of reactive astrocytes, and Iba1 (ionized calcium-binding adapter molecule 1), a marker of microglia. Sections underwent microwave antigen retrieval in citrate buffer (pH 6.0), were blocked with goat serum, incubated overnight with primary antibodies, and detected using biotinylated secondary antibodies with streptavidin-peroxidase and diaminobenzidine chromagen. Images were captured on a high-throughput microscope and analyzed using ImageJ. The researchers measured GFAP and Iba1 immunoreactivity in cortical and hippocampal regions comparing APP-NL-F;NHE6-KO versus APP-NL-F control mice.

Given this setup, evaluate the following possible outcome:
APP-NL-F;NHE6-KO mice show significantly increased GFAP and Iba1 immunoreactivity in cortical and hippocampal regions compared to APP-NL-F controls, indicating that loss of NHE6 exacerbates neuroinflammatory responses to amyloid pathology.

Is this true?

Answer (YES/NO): NO